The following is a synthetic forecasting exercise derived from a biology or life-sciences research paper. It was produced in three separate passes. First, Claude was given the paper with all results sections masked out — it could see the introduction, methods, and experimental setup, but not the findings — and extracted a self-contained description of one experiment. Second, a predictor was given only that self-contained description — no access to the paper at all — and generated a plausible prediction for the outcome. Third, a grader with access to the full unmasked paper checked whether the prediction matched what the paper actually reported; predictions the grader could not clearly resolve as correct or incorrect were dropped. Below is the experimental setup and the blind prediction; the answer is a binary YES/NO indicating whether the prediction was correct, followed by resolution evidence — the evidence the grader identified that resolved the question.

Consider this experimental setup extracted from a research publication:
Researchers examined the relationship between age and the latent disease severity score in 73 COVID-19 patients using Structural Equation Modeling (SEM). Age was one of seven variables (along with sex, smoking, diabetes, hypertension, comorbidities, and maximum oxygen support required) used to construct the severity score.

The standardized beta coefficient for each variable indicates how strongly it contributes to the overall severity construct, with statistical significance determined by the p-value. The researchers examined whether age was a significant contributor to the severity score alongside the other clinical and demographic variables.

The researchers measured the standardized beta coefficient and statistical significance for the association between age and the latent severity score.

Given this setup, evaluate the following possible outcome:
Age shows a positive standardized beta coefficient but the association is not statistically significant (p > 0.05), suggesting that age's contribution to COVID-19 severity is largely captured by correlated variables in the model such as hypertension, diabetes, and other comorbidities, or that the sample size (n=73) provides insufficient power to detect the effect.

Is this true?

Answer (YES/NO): NO